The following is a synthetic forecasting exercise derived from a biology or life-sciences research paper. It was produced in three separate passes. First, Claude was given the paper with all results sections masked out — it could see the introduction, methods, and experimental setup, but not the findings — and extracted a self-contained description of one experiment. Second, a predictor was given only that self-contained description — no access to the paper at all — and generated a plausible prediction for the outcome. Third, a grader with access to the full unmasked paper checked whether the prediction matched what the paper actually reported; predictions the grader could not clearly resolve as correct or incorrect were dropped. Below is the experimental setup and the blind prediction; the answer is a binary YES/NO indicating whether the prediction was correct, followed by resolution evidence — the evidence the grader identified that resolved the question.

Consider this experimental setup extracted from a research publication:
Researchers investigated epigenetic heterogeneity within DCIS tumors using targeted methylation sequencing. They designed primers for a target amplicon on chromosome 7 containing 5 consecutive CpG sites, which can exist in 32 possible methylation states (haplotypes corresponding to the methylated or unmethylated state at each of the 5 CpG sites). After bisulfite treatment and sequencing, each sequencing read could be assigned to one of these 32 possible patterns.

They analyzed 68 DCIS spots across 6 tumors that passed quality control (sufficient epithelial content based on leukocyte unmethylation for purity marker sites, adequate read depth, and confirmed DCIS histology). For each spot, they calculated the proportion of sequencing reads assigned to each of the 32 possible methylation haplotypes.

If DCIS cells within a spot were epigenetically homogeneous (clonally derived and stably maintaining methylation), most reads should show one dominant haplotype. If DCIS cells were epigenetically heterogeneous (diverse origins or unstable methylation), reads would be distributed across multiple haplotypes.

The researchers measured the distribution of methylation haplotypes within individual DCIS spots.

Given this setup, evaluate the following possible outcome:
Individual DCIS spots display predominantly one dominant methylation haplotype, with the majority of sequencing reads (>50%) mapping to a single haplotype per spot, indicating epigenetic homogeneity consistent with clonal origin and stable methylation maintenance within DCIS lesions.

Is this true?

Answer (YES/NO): NO